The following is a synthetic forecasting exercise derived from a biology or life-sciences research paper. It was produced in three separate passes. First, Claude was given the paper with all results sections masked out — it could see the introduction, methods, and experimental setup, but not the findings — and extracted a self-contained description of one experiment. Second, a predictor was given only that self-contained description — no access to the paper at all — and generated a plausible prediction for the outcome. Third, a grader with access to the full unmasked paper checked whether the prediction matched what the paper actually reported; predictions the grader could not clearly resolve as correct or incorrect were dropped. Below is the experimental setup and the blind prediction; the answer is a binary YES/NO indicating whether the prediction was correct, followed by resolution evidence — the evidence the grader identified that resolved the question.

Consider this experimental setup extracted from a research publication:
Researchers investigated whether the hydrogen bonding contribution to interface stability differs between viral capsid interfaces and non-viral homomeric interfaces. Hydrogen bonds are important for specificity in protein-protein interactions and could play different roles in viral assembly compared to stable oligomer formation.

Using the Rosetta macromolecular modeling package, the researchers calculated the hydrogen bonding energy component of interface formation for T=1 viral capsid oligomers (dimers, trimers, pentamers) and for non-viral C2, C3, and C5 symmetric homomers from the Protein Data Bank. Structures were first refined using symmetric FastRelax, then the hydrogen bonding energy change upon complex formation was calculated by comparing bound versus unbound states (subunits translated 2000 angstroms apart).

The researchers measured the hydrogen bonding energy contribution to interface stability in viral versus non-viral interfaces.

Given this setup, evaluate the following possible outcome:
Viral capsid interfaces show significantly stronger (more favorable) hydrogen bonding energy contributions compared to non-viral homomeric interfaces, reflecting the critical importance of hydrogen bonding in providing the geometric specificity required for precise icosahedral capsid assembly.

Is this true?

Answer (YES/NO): NO